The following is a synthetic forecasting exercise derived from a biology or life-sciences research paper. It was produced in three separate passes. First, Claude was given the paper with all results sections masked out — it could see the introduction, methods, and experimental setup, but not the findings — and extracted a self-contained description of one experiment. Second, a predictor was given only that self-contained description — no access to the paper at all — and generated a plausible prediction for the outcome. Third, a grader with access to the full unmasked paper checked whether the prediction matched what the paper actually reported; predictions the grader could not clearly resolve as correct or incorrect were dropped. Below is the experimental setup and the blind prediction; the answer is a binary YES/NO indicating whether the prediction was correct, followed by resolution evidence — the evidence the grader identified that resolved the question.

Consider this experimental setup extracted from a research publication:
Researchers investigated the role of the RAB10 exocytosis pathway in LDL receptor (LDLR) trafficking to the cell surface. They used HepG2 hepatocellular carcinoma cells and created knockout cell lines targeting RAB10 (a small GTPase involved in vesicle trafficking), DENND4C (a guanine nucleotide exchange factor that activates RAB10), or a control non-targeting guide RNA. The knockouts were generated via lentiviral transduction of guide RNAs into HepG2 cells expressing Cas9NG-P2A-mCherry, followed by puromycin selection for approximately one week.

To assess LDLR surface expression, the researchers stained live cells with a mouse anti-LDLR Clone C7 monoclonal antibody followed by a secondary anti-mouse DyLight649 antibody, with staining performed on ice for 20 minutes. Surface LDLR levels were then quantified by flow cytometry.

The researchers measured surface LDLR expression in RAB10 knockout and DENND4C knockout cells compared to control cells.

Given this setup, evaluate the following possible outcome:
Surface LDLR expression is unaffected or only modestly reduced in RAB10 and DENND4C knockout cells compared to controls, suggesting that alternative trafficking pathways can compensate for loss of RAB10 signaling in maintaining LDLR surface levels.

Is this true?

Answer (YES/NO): NO